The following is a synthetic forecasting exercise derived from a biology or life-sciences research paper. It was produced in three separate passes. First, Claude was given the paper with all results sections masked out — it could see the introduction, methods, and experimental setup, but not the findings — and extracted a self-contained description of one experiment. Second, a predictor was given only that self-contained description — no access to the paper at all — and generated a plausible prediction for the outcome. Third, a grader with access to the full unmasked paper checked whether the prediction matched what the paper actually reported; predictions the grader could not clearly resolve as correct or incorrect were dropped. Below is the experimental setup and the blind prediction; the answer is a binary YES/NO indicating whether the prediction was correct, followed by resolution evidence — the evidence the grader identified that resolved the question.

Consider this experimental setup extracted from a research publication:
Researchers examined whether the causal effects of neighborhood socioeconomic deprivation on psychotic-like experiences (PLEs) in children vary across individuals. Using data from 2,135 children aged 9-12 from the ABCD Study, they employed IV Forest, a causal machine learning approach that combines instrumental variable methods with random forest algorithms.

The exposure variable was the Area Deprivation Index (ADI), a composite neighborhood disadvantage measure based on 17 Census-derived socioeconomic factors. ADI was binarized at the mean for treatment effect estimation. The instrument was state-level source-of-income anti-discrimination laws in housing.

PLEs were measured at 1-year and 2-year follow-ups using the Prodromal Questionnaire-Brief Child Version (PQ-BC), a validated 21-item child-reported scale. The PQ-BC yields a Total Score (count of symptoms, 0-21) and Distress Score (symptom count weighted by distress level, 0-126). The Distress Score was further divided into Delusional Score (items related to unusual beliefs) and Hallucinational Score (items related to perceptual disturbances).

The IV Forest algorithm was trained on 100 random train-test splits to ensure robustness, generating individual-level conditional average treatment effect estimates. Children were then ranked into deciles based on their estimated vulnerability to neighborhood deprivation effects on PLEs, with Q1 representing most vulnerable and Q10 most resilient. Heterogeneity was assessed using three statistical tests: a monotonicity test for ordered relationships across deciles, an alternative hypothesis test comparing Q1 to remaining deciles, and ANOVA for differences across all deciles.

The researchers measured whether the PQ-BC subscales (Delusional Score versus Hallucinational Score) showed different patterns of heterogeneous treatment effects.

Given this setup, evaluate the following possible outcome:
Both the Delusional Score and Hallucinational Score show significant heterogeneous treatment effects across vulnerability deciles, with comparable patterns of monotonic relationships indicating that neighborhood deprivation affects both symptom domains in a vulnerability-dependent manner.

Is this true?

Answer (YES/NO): NO